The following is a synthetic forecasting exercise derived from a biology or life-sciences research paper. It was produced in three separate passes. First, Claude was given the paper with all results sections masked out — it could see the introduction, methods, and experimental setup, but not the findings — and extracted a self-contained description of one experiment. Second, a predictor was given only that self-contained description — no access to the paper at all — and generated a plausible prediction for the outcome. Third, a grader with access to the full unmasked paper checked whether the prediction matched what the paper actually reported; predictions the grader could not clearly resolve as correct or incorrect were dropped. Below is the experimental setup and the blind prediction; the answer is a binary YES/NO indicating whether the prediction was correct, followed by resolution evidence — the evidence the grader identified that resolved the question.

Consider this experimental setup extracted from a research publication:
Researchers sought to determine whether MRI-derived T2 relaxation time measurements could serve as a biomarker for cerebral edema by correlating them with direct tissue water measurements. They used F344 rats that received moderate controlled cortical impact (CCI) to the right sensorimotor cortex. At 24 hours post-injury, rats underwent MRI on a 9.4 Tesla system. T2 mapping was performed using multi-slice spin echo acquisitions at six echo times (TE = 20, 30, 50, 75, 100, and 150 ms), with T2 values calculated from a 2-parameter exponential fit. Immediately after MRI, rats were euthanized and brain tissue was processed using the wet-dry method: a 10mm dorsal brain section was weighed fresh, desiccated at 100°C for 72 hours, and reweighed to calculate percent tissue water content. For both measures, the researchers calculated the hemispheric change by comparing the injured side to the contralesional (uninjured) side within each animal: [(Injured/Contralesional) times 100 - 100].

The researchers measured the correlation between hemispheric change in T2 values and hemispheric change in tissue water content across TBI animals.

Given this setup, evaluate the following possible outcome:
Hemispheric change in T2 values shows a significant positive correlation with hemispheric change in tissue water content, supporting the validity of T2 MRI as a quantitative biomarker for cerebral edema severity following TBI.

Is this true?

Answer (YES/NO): NO